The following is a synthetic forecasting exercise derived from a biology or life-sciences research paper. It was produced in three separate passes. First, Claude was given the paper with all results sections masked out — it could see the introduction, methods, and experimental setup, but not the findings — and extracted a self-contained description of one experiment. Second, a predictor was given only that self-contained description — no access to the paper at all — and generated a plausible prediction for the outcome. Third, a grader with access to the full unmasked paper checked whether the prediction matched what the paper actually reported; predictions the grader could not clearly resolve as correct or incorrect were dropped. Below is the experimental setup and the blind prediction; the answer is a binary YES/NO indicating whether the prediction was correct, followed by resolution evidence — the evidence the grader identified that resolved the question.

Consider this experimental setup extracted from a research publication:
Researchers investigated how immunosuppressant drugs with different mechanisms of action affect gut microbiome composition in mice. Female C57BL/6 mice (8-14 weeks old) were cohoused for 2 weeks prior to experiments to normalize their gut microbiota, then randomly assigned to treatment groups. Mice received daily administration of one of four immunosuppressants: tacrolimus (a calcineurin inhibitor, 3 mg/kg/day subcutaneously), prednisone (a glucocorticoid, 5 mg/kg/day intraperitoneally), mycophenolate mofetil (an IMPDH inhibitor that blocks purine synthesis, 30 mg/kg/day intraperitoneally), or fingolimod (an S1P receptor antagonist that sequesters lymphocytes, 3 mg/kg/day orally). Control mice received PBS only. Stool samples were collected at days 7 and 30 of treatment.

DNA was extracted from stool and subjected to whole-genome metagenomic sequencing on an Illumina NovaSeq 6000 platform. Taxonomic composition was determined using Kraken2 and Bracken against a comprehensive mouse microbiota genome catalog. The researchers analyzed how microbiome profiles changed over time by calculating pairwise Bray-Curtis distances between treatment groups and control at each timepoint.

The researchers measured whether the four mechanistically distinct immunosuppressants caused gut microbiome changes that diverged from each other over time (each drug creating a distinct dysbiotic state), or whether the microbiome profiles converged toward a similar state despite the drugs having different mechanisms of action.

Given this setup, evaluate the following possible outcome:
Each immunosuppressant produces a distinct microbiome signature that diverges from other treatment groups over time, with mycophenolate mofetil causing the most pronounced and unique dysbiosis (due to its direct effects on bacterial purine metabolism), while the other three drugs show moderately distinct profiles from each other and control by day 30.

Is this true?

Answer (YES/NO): NO